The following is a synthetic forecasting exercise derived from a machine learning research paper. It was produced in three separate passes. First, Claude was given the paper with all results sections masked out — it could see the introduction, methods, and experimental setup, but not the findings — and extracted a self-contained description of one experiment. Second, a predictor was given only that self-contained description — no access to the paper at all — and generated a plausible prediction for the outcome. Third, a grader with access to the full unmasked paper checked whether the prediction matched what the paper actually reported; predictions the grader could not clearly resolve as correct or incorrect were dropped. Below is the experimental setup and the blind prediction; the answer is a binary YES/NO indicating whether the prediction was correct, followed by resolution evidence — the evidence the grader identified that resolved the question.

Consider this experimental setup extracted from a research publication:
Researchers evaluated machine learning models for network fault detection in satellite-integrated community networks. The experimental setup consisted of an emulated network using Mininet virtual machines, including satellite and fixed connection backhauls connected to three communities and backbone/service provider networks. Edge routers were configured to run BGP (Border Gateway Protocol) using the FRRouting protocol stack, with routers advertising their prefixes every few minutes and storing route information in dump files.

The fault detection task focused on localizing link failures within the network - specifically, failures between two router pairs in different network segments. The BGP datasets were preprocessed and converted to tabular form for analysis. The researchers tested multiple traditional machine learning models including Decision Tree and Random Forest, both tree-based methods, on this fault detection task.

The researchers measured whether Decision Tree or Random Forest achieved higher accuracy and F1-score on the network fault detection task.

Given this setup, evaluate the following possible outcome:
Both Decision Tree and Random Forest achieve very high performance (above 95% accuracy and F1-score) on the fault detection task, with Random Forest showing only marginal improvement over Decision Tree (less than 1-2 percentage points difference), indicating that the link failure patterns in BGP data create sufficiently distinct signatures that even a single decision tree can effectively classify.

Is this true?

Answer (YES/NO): YES